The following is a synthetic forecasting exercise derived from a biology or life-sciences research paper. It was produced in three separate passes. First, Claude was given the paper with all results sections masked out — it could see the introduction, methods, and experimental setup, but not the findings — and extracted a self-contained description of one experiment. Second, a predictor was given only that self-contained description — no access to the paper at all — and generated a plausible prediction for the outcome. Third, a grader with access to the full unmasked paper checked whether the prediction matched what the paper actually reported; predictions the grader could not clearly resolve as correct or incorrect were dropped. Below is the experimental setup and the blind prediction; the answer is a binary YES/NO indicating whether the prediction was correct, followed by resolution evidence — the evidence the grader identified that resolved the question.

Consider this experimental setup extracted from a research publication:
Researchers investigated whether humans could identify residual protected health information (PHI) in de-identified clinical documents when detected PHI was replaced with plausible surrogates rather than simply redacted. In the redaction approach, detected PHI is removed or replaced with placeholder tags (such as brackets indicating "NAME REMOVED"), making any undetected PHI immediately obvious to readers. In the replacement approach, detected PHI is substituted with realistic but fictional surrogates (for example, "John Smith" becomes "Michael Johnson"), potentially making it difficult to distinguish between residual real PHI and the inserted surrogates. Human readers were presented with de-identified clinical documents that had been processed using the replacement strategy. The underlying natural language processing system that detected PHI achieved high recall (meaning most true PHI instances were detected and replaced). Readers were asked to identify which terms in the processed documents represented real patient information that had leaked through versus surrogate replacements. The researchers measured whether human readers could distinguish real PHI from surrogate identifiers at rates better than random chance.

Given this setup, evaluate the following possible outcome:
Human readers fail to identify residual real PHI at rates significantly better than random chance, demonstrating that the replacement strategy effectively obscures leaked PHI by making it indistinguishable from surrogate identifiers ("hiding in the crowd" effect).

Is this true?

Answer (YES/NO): YES